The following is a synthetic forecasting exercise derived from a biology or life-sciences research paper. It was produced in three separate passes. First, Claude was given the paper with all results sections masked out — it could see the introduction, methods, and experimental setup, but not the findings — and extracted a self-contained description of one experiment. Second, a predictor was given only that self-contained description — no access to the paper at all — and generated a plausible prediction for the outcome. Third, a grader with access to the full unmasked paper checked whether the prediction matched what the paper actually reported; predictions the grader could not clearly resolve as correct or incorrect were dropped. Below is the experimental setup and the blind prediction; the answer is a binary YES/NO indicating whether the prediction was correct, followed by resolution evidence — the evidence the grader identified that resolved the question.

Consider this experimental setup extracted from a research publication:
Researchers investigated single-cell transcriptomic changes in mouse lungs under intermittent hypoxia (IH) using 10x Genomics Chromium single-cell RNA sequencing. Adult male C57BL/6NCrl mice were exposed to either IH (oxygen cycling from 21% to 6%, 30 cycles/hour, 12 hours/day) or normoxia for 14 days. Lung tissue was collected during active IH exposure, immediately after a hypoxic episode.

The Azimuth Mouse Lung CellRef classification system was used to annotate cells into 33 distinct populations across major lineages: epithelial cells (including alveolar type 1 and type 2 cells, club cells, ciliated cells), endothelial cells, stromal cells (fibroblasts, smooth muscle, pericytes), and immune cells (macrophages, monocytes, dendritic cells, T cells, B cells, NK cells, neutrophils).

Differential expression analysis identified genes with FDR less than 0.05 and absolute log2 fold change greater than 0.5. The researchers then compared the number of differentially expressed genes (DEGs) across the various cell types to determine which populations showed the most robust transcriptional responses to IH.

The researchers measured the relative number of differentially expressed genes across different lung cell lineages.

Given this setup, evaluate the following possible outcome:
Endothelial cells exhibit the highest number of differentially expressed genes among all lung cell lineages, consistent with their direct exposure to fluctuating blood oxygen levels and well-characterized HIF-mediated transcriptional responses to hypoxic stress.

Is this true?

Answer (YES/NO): NO